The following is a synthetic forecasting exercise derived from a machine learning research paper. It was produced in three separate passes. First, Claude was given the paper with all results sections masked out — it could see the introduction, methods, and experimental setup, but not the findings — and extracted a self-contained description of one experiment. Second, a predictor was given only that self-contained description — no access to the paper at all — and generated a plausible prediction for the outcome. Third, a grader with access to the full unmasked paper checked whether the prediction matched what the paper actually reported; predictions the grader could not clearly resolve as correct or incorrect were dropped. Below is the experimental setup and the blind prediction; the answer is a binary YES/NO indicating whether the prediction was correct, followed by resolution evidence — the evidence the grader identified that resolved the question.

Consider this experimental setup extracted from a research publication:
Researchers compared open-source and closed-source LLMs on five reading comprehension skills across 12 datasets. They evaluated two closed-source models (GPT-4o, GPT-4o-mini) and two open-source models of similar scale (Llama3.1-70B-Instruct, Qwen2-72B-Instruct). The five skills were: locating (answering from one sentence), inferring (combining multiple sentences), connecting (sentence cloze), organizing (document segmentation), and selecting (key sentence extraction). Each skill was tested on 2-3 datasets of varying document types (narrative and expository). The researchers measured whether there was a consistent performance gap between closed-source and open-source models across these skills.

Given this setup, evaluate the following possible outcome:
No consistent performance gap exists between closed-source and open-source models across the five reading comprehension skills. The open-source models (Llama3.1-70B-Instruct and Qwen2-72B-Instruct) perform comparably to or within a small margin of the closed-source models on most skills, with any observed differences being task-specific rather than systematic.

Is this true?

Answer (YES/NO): YES